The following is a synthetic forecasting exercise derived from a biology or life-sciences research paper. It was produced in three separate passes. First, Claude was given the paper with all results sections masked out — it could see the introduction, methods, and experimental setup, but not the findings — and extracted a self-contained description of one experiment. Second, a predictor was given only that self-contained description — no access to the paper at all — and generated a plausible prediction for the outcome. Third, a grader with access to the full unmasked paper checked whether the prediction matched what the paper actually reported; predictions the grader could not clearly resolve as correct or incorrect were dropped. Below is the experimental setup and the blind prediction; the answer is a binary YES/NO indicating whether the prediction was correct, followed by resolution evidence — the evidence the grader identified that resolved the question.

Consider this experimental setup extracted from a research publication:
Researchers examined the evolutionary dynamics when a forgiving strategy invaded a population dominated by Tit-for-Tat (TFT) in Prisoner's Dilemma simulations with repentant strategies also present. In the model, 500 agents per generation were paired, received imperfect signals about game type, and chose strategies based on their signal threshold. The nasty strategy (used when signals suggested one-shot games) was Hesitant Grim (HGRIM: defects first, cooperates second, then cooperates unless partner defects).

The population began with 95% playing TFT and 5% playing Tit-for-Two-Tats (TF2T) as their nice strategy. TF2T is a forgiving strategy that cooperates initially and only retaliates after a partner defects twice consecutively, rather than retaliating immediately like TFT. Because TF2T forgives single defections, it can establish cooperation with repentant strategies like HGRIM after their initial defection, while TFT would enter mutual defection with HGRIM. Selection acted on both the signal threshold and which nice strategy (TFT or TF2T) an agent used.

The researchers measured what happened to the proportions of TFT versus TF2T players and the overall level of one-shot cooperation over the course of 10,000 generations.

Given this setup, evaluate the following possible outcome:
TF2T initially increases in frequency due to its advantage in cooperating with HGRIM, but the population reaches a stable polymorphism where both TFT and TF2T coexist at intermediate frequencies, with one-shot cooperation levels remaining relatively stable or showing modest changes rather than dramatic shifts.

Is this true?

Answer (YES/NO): NO